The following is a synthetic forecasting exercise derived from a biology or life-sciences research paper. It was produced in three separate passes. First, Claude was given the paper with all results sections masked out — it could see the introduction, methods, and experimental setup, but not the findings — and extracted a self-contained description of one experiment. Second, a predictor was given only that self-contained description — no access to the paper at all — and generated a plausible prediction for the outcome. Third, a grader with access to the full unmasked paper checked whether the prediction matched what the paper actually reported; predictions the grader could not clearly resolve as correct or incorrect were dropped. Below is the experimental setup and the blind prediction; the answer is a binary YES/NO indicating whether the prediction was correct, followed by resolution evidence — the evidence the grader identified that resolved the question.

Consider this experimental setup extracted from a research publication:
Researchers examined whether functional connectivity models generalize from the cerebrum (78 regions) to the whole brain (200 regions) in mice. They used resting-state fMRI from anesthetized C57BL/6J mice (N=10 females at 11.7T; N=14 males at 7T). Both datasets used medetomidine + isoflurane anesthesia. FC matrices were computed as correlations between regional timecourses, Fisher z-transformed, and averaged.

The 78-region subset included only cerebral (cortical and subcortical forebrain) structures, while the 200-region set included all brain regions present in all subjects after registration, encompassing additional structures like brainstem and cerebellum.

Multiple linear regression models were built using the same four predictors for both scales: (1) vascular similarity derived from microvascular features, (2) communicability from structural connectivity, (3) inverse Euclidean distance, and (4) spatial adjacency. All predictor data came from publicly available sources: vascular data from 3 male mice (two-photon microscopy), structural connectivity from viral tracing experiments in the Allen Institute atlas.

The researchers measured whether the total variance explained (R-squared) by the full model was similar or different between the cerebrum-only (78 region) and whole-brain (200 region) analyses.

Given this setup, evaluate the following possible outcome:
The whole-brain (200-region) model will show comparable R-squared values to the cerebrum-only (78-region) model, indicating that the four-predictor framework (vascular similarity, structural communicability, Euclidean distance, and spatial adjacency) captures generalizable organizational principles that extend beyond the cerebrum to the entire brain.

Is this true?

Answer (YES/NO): NO